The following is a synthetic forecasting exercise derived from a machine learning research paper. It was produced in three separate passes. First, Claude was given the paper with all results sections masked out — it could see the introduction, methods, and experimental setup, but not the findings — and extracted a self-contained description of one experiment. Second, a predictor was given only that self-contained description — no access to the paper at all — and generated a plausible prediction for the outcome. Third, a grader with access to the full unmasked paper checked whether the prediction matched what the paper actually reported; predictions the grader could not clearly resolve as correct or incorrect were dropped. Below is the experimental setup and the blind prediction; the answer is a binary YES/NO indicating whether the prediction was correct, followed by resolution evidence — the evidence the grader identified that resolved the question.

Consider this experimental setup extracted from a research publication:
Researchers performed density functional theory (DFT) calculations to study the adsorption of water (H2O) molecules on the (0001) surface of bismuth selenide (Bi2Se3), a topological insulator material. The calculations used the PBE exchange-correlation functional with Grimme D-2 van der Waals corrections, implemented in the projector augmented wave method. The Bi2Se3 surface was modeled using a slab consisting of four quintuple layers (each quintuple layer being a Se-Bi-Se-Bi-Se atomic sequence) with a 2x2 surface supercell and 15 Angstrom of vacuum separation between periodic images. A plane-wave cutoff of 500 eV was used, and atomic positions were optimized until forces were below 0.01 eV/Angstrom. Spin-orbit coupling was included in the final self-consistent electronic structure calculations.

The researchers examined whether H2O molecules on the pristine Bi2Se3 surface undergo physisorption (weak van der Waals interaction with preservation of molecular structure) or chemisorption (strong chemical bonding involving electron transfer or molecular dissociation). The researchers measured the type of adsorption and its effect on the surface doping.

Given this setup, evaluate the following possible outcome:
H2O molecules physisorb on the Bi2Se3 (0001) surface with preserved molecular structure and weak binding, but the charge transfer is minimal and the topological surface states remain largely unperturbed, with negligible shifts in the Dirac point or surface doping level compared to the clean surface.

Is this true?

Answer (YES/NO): YES